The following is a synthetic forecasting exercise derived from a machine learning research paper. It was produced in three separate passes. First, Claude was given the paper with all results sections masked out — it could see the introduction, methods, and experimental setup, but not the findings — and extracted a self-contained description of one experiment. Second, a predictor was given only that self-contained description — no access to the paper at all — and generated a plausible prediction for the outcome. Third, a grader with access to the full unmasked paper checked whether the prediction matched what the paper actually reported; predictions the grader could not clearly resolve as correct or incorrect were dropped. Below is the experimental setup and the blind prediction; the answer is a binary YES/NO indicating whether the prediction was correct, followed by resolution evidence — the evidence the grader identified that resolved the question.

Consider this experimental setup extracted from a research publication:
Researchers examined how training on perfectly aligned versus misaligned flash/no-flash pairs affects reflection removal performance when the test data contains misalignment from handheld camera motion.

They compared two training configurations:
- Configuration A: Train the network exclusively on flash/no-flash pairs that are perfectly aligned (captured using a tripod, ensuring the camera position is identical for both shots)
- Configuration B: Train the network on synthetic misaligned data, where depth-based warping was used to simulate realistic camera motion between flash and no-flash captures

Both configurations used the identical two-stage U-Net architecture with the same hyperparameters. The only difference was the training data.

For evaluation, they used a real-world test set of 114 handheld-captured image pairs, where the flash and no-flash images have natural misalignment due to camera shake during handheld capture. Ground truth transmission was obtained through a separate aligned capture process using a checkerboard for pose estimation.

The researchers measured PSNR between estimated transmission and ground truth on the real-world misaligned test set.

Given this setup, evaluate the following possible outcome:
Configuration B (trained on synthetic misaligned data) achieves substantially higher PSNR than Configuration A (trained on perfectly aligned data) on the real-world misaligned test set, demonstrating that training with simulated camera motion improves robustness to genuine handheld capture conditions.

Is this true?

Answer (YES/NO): YES